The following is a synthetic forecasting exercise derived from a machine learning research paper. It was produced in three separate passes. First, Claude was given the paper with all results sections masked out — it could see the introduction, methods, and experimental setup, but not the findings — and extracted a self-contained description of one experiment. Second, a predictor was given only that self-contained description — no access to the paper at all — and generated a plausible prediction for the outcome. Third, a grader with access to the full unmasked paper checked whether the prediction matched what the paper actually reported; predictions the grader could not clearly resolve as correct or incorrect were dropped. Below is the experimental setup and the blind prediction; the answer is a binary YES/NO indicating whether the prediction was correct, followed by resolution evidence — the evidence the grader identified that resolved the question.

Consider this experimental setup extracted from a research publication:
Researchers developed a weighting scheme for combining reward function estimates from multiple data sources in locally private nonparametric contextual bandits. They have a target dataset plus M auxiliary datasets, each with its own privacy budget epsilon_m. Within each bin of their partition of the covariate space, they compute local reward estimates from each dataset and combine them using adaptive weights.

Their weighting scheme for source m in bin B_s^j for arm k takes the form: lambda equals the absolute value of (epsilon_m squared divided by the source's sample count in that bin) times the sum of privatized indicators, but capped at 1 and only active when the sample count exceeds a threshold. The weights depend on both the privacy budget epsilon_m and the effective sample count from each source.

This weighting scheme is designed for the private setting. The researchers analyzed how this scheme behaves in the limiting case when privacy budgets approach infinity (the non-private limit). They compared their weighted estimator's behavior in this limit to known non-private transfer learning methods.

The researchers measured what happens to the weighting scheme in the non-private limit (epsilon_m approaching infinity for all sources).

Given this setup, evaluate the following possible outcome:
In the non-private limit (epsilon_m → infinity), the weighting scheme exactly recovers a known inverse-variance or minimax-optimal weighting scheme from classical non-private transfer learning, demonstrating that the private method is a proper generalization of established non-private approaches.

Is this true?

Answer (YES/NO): NO